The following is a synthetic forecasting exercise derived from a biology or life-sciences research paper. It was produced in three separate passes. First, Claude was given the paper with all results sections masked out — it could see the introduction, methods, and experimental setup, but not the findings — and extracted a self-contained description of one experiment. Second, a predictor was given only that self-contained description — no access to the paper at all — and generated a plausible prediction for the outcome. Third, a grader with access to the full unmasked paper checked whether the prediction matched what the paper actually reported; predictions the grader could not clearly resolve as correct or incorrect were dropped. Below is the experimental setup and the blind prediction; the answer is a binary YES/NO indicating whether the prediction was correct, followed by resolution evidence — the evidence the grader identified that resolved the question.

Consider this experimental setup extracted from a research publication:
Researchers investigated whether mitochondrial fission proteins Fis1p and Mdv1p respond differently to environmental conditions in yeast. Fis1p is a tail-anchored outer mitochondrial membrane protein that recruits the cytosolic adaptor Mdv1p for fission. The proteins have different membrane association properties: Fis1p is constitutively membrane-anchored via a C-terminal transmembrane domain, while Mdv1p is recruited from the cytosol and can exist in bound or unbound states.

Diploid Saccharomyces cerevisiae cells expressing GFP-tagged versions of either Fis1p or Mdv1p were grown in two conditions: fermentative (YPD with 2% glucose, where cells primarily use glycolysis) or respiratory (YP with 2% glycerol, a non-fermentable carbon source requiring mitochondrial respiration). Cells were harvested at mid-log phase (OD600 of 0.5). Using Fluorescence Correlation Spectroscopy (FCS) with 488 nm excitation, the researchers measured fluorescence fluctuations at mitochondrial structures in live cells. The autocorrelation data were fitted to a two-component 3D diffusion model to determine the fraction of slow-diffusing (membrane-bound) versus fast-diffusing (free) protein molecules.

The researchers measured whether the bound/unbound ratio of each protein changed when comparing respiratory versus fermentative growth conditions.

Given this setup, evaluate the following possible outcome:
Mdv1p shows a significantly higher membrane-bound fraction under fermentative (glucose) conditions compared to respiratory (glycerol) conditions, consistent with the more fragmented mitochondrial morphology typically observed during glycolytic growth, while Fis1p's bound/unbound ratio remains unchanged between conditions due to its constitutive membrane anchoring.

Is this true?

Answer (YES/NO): NO